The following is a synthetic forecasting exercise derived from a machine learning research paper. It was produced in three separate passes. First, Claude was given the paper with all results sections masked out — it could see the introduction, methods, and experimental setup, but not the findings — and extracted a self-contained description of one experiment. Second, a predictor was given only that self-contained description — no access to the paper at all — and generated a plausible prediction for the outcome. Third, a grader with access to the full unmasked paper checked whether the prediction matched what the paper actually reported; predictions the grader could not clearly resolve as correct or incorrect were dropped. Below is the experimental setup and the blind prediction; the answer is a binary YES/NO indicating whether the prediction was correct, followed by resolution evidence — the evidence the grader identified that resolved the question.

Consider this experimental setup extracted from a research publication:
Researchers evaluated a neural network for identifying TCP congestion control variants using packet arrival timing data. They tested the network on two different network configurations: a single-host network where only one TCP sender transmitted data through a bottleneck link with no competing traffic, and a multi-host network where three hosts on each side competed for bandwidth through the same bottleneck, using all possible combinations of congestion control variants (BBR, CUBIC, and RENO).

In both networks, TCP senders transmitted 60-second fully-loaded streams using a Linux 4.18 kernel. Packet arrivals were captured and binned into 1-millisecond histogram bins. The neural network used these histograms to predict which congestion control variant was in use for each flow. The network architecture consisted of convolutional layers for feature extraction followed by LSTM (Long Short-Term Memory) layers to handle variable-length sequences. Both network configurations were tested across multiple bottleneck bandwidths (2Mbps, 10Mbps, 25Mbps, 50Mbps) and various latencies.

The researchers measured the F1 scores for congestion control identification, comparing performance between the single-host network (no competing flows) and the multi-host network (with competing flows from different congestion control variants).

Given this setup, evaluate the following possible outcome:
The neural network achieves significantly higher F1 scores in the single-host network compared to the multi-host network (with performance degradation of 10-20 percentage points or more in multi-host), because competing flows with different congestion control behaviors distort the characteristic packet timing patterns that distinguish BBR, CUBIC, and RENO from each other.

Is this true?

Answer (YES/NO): NO